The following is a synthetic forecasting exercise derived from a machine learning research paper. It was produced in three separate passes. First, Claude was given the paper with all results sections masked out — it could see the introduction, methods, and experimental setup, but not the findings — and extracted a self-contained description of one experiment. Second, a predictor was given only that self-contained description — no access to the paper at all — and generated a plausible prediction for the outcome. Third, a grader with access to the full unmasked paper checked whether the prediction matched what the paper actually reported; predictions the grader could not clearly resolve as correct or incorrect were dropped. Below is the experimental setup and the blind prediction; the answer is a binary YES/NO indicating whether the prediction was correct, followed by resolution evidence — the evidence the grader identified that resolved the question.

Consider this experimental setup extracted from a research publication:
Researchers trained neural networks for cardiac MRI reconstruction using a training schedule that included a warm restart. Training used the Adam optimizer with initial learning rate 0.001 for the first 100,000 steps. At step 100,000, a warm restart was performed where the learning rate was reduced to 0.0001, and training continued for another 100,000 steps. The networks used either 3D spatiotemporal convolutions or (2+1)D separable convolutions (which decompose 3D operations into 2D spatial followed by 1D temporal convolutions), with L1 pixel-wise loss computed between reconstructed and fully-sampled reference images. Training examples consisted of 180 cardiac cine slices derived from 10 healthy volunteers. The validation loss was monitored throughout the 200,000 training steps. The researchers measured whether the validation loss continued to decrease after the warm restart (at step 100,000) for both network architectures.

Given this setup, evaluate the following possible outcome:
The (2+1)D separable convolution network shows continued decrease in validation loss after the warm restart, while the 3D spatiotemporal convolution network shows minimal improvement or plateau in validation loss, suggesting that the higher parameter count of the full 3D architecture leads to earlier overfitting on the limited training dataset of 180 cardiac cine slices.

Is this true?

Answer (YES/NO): NO